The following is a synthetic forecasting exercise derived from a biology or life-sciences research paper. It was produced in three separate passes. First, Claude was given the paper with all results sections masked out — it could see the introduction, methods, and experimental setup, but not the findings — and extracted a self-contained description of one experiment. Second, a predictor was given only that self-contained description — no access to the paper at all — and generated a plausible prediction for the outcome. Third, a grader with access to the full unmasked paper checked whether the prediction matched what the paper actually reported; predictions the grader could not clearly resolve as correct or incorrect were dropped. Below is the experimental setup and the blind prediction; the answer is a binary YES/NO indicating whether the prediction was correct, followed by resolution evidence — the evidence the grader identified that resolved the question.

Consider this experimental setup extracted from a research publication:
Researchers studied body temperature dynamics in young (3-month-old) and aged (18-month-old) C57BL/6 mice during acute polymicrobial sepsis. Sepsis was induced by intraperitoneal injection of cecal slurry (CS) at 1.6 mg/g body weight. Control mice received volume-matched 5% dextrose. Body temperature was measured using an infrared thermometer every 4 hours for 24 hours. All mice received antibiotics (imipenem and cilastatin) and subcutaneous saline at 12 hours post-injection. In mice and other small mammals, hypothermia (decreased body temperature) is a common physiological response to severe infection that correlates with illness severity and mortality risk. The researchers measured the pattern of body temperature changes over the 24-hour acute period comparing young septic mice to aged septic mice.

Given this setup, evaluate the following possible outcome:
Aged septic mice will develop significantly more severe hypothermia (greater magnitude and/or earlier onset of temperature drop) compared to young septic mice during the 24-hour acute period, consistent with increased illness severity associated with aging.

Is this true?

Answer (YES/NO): YES